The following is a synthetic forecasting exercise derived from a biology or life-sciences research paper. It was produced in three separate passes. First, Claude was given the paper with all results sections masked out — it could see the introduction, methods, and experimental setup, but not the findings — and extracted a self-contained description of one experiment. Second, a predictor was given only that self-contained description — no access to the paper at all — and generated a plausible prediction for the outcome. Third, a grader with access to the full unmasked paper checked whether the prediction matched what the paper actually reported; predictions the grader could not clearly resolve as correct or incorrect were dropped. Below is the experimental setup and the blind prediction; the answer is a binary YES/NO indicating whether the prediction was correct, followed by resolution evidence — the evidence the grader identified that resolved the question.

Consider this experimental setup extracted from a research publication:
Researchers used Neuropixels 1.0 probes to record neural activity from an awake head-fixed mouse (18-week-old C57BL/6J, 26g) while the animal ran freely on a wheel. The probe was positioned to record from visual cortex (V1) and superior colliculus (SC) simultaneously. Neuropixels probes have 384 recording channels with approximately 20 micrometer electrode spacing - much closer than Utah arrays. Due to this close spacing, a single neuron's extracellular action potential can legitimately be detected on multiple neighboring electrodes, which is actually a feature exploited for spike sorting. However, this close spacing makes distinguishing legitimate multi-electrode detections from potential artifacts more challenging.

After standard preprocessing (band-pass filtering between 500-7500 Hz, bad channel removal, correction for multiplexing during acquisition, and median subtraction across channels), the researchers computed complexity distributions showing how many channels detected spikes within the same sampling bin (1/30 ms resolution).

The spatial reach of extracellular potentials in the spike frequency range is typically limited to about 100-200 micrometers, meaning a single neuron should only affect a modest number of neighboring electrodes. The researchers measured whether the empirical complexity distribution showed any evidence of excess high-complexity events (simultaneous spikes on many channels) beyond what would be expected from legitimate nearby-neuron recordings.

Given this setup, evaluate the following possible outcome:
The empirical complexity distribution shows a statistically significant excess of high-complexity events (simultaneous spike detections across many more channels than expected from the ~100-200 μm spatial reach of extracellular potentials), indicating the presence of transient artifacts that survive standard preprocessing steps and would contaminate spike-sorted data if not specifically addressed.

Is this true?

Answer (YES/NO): YES